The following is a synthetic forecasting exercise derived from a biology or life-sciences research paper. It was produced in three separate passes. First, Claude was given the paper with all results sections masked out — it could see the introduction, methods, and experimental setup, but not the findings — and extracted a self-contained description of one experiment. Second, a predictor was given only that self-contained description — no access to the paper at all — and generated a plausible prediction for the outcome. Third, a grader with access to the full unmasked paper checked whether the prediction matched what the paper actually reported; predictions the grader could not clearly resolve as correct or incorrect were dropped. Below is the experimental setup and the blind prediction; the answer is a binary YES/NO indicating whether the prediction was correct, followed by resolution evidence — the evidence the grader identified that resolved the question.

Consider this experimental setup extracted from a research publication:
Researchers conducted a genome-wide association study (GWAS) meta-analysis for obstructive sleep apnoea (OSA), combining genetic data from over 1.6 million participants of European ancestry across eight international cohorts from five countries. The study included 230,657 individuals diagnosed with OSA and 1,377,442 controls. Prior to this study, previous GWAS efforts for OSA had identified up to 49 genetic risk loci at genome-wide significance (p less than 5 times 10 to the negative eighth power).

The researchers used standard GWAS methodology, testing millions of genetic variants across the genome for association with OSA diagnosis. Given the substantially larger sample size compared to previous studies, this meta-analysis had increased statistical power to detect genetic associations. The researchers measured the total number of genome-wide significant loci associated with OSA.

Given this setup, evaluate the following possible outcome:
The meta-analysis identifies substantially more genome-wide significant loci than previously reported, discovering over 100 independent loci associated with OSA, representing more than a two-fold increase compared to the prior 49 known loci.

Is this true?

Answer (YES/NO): YES